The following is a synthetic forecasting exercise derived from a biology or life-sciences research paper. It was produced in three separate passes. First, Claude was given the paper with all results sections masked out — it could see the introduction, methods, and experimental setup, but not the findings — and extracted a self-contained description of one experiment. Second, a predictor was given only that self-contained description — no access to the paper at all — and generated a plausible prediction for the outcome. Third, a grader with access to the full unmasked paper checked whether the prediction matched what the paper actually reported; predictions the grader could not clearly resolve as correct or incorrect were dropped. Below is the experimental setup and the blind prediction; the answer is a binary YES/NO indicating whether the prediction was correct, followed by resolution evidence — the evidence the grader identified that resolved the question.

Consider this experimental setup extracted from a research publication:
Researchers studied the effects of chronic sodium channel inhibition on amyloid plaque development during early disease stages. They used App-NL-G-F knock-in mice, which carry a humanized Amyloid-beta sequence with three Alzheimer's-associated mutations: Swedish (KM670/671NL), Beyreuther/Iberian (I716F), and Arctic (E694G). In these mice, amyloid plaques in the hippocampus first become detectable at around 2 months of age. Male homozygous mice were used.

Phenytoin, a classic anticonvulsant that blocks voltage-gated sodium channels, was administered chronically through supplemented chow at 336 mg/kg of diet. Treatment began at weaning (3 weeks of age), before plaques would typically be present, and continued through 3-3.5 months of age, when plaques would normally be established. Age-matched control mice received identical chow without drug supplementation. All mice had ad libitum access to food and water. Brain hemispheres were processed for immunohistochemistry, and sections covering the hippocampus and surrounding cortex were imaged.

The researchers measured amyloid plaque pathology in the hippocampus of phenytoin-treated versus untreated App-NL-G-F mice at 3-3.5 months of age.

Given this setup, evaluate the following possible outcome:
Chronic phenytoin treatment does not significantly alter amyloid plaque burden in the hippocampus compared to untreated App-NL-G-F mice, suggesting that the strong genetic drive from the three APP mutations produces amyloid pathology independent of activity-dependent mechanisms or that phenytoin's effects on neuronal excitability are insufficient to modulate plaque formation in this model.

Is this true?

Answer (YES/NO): NO